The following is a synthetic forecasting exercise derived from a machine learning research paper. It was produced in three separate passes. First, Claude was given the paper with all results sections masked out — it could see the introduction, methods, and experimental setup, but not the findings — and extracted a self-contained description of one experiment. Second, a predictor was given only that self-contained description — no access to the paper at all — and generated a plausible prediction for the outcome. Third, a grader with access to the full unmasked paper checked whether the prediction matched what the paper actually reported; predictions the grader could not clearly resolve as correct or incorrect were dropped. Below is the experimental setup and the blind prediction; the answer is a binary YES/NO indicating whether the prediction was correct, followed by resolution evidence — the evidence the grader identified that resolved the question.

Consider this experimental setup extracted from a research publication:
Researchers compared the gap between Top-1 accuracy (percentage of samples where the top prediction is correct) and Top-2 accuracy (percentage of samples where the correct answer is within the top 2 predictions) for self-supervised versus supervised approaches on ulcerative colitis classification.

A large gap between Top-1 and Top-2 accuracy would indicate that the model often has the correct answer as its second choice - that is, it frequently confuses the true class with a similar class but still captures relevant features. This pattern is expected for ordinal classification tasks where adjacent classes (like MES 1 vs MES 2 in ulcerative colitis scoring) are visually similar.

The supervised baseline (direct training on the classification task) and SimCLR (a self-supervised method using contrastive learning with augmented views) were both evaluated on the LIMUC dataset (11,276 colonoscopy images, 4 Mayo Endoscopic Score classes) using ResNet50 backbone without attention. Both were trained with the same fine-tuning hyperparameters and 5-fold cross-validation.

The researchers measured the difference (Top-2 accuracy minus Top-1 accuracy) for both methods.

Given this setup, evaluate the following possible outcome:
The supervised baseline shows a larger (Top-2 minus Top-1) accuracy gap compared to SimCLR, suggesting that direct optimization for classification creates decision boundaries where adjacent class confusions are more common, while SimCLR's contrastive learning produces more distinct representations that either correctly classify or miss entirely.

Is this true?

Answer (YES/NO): NO